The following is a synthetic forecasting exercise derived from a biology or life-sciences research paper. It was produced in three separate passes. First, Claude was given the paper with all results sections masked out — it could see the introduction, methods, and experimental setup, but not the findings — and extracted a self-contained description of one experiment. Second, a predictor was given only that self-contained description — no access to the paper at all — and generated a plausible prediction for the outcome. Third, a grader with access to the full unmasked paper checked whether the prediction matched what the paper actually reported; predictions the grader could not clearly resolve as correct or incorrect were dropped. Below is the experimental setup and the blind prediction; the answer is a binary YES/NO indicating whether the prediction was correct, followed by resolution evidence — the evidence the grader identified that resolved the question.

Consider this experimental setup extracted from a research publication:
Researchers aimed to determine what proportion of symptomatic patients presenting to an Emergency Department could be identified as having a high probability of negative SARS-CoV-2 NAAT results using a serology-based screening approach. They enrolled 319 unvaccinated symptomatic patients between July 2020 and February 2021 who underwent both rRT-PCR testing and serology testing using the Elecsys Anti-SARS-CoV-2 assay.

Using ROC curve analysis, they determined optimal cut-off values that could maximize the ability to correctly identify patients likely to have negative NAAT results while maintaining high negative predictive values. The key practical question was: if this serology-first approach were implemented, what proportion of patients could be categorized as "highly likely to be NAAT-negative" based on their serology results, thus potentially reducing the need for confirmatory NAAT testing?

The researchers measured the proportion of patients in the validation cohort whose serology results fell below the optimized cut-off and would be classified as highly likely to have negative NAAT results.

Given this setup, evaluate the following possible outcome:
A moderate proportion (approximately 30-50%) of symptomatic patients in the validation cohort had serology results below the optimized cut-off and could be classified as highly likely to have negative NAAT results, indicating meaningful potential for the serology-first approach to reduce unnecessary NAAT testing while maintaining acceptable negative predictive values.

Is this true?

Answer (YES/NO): NO